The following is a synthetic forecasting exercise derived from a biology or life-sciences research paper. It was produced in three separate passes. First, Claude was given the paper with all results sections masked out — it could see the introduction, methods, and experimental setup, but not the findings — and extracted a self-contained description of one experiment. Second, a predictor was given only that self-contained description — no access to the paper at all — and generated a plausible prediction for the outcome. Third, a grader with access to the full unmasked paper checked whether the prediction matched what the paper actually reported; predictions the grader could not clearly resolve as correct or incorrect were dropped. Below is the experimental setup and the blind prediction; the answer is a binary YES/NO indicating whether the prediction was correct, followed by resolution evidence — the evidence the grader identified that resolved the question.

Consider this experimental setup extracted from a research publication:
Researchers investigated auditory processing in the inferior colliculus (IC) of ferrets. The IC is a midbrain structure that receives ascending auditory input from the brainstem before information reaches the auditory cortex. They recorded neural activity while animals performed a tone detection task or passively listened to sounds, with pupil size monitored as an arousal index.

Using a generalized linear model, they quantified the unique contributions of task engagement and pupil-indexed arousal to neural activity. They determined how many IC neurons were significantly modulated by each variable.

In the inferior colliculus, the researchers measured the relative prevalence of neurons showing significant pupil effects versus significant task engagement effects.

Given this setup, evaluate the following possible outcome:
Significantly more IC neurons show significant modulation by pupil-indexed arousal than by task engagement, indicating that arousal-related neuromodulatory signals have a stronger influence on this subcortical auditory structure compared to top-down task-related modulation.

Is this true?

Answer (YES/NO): NO